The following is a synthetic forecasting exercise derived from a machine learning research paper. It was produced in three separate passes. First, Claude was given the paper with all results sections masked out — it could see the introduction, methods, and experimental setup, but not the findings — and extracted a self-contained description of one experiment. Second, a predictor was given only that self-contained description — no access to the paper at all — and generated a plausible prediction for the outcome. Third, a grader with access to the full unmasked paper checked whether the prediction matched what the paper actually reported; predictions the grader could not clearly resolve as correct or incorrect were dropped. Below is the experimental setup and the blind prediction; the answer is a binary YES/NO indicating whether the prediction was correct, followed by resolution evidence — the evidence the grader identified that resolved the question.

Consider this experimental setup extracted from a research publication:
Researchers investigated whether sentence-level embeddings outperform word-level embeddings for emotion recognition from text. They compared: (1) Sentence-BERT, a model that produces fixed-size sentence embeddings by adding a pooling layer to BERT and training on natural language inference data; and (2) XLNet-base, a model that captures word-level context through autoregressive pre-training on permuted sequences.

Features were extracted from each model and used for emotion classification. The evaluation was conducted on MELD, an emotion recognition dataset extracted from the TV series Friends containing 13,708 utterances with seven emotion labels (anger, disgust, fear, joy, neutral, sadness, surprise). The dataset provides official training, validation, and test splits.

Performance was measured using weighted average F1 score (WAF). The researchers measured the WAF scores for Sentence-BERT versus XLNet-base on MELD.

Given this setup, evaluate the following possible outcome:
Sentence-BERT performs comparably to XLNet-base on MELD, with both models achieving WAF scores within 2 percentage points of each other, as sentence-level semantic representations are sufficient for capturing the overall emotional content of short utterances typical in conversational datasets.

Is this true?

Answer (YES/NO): NO